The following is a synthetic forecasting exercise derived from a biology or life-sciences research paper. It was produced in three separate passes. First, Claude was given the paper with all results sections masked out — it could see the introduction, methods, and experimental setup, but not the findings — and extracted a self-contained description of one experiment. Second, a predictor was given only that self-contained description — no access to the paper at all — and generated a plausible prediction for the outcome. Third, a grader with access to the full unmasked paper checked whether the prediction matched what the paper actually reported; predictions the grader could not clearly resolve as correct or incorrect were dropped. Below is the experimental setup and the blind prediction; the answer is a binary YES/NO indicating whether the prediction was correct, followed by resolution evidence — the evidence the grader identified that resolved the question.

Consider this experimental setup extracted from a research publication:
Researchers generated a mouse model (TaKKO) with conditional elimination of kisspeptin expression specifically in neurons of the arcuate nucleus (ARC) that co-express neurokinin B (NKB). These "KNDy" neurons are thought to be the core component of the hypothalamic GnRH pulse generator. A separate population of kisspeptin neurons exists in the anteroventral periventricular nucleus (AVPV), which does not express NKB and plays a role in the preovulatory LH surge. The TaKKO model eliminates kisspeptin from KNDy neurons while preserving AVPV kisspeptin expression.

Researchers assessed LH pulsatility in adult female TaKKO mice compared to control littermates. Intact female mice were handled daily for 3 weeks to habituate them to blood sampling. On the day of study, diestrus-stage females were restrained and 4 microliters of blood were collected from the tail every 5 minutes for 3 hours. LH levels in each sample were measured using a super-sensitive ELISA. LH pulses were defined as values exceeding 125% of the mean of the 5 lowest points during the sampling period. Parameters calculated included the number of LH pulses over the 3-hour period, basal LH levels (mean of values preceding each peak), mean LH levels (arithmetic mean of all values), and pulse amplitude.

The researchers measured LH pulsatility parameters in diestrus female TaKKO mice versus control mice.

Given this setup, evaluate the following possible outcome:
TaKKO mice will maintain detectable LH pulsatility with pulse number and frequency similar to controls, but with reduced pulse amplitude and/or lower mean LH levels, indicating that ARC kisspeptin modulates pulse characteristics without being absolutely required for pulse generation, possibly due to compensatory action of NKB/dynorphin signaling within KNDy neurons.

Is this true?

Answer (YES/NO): NO